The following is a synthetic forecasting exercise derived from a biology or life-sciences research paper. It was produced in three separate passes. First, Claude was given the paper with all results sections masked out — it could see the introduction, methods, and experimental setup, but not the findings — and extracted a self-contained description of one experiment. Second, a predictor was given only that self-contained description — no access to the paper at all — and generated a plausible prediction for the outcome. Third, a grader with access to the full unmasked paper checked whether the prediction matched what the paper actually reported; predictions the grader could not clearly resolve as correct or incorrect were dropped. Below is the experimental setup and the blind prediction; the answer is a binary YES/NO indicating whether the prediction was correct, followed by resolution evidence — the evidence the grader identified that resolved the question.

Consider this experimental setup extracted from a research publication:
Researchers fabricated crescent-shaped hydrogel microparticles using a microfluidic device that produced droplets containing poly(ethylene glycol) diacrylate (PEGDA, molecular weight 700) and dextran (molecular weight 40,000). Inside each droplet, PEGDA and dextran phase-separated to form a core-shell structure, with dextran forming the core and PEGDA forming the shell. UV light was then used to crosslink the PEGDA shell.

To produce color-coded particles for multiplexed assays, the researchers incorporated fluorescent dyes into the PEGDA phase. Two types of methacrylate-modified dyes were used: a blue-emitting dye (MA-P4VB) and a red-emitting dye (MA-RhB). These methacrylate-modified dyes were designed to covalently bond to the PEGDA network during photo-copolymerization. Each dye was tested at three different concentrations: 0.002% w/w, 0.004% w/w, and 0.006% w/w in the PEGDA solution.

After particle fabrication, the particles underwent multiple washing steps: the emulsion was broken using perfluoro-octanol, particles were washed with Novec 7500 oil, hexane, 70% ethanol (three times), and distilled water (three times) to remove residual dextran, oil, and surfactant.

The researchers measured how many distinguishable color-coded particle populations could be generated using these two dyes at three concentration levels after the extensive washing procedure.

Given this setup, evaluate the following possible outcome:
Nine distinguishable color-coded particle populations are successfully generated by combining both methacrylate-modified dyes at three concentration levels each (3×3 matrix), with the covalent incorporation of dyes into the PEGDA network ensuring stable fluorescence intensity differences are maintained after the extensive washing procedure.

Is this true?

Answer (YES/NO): NO